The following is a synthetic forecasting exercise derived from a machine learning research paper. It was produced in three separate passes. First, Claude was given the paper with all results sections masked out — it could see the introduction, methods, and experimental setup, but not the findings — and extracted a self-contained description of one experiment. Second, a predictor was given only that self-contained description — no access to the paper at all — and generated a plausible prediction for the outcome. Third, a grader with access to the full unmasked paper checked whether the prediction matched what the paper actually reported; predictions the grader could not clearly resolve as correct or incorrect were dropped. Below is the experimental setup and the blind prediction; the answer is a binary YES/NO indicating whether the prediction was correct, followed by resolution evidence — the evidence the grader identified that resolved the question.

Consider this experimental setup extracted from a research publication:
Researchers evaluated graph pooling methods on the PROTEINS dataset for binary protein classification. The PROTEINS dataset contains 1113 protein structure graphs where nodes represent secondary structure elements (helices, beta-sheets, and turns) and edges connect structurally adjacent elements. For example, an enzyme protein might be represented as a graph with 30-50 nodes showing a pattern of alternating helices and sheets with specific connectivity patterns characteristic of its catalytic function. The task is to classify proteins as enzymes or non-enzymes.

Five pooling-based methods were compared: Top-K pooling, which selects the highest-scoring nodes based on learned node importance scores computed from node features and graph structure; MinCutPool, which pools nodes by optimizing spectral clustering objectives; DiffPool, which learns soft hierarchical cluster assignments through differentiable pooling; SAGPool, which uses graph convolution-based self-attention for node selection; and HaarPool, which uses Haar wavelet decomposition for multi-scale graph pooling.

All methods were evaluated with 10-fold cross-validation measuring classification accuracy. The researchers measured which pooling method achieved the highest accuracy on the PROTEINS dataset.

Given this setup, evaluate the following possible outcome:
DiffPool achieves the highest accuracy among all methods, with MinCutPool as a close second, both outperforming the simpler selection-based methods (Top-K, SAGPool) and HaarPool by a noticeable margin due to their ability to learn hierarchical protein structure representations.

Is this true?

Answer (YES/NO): NO